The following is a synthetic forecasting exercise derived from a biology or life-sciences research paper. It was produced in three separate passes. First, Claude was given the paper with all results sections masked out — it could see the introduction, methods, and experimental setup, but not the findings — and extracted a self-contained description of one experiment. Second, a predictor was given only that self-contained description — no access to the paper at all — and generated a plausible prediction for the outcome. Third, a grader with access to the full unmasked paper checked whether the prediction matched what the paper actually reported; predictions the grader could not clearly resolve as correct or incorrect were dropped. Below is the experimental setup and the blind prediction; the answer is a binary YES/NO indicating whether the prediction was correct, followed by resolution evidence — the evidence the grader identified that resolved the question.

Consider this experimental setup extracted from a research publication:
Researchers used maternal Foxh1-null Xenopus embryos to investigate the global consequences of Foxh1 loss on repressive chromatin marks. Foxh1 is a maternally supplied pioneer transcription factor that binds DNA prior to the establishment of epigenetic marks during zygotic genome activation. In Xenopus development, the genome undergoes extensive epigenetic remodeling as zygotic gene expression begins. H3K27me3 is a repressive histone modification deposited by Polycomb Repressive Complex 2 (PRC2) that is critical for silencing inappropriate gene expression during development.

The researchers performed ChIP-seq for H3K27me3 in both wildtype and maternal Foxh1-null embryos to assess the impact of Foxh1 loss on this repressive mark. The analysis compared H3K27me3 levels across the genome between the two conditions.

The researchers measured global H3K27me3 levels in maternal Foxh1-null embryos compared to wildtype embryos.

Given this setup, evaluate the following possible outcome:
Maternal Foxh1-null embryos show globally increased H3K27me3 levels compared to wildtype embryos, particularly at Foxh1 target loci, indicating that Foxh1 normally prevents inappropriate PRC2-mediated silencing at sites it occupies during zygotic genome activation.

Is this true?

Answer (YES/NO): NO